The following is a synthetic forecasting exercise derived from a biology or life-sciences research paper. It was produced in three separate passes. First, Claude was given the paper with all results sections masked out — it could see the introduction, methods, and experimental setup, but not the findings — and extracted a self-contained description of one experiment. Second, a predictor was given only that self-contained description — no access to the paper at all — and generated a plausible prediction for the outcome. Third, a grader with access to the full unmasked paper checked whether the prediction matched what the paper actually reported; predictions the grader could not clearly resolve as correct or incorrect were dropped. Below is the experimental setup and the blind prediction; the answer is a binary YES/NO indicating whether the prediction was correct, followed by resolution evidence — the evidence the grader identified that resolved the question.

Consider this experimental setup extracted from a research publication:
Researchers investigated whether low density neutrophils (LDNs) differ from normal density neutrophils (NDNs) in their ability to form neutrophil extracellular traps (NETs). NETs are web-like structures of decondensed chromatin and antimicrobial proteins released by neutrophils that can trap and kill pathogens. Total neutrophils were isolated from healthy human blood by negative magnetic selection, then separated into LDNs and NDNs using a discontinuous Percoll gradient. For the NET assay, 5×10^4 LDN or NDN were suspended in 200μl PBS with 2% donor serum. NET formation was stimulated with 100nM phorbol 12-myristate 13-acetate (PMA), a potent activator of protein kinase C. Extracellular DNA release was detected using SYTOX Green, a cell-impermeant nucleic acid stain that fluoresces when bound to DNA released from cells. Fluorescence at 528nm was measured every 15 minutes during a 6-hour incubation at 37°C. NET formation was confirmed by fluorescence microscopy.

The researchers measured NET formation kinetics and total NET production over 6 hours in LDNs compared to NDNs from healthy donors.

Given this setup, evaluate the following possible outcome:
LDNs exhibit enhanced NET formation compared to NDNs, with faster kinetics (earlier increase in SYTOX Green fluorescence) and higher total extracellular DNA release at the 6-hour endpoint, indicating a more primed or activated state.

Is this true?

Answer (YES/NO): NO